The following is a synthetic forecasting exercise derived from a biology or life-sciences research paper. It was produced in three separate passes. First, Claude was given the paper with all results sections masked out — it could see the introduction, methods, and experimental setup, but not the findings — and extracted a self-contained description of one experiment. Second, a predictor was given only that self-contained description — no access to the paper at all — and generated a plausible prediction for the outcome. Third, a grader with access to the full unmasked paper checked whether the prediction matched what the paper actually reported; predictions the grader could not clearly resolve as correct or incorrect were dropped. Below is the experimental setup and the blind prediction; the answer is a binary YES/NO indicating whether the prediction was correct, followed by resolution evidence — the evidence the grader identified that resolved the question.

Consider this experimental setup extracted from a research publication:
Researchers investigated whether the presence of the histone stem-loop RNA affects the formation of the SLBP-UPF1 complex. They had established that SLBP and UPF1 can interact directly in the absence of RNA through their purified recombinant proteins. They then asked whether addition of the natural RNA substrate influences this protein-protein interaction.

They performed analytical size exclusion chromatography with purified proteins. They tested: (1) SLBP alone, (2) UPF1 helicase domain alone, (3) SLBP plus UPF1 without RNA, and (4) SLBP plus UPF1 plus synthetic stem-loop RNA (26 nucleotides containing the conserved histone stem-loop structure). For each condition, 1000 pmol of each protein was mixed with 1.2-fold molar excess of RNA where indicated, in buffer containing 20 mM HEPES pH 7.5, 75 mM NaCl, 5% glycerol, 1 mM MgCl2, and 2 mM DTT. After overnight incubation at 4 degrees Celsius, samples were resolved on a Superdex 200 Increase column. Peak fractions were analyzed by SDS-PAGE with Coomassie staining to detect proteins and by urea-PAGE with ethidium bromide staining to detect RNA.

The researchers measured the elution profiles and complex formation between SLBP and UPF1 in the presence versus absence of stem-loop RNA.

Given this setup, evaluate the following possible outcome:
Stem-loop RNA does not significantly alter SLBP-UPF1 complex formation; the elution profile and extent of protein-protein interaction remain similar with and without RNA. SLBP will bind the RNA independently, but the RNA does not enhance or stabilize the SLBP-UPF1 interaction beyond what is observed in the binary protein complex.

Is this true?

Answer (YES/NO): NO